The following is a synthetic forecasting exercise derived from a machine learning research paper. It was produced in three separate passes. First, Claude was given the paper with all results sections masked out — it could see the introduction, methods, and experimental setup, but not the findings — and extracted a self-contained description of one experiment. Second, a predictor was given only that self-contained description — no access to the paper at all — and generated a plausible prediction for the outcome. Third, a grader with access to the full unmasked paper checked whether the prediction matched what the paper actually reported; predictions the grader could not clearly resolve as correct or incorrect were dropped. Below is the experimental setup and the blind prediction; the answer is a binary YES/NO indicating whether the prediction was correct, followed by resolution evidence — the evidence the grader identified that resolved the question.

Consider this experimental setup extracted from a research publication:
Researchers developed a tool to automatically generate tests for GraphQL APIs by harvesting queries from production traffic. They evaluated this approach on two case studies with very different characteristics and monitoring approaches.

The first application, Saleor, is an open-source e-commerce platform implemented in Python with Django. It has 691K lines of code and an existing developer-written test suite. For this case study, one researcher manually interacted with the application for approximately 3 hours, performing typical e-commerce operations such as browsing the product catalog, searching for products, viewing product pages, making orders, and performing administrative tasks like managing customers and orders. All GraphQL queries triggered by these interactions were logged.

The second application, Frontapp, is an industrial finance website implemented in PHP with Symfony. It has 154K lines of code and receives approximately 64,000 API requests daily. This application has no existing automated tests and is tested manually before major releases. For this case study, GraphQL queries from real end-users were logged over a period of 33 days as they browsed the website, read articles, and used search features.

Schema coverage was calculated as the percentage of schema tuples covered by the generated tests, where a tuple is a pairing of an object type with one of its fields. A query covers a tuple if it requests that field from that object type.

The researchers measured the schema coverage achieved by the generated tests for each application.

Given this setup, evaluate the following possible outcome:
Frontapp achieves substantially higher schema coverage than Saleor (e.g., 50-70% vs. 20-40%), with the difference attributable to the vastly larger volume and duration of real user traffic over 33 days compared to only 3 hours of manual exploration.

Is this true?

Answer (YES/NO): NO